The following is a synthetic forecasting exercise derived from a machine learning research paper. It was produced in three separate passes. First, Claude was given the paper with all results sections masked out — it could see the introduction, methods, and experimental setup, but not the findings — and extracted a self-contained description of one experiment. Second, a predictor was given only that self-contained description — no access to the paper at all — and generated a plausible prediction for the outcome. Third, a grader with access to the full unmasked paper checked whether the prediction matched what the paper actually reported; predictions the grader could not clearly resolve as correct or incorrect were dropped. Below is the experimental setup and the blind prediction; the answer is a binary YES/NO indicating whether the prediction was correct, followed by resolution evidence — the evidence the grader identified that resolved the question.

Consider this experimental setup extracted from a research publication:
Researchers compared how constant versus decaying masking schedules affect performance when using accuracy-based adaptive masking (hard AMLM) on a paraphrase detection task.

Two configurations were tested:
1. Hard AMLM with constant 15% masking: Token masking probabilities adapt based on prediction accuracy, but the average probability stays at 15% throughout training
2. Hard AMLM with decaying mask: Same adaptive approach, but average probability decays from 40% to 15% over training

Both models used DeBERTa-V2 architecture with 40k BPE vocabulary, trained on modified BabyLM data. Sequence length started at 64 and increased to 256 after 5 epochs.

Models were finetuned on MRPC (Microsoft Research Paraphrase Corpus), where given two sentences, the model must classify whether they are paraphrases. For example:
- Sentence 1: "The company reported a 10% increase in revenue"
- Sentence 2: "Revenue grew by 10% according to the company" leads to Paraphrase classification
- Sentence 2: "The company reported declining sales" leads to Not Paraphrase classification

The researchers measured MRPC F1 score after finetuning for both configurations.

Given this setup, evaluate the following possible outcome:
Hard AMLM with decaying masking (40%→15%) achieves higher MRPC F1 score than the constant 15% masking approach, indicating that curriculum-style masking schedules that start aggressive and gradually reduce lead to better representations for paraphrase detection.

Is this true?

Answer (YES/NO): YES